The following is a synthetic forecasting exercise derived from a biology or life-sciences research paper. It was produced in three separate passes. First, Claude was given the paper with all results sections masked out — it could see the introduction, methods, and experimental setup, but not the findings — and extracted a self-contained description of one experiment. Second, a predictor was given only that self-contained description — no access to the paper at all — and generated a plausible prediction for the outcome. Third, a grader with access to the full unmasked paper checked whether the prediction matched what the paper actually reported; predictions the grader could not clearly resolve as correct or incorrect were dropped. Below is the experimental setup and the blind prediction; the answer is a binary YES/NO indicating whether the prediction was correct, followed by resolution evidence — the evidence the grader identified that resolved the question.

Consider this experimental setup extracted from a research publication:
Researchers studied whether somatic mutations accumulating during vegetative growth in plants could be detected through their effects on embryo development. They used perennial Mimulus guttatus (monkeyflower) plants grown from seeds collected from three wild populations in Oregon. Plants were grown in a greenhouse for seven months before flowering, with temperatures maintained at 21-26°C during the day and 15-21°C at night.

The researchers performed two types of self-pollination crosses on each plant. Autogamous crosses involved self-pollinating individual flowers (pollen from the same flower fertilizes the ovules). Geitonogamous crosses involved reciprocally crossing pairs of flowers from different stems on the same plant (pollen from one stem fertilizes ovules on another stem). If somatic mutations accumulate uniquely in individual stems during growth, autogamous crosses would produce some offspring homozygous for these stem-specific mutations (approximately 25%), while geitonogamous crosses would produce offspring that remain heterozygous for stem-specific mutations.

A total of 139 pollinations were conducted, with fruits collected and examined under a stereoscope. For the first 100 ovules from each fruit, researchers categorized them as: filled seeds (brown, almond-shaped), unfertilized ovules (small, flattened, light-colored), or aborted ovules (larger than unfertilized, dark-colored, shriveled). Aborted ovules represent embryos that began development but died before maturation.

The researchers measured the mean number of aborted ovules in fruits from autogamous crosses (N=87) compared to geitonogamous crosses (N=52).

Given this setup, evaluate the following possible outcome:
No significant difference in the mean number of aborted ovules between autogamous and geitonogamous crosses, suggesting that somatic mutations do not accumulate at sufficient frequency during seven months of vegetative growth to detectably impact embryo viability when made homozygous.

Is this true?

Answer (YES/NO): NO